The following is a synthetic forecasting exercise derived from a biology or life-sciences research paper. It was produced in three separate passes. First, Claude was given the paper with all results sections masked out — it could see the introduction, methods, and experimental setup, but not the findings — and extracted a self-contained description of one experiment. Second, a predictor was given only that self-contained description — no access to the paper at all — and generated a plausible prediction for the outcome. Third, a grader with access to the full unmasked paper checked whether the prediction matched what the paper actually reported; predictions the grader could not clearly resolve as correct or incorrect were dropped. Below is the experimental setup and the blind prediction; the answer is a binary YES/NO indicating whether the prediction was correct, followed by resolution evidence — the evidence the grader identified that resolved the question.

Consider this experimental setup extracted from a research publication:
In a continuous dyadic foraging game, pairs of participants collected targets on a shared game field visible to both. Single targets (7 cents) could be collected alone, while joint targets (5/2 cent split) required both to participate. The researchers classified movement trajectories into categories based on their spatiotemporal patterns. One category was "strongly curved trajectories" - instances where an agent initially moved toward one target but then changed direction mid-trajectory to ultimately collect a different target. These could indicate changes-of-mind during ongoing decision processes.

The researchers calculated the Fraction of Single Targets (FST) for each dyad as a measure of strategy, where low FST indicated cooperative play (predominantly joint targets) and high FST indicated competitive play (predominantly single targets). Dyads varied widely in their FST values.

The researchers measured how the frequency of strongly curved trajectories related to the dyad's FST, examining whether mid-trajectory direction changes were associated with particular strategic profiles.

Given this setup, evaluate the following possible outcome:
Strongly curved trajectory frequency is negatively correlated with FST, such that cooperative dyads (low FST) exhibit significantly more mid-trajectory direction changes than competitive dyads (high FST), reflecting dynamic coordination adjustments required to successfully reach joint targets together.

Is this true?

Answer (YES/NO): NO